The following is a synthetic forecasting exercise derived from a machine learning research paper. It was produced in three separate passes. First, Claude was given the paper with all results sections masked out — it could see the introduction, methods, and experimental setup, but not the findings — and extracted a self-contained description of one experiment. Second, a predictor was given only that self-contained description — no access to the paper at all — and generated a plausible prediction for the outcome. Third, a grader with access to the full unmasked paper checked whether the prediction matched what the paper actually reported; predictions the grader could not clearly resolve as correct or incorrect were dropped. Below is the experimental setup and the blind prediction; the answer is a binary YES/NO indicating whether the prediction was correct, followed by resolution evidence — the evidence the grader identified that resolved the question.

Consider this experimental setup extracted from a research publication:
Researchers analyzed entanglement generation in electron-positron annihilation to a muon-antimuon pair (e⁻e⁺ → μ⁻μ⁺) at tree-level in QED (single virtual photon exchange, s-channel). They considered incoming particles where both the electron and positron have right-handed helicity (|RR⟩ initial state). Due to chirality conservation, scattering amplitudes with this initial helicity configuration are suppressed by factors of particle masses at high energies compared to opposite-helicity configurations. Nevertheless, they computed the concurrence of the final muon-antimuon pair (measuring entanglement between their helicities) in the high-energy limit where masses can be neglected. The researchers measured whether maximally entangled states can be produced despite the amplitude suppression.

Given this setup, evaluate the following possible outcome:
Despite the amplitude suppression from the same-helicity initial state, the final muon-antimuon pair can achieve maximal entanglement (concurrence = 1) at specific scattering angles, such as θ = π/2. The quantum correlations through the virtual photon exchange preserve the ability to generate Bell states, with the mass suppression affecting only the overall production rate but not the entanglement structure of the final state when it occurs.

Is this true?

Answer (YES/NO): YES